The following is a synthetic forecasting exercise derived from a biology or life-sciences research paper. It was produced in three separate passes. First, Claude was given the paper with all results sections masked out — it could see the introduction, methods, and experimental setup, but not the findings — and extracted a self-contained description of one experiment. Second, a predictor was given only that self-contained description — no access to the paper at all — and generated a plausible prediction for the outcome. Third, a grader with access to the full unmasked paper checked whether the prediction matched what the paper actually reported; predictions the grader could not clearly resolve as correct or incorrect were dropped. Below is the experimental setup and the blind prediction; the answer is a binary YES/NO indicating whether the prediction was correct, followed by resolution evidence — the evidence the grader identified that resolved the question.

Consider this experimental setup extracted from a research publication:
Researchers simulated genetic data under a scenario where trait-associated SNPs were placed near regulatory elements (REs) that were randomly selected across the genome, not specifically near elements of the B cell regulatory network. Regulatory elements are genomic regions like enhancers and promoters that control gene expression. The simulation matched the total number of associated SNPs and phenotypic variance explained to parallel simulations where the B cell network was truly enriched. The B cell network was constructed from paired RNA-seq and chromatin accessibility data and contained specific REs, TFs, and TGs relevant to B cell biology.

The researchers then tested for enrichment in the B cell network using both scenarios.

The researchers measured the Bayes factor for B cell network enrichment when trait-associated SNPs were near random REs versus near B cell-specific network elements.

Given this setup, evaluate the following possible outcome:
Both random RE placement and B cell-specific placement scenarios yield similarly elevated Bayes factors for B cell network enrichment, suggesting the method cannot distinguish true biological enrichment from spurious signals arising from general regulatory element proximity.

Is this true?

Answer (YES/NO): NO